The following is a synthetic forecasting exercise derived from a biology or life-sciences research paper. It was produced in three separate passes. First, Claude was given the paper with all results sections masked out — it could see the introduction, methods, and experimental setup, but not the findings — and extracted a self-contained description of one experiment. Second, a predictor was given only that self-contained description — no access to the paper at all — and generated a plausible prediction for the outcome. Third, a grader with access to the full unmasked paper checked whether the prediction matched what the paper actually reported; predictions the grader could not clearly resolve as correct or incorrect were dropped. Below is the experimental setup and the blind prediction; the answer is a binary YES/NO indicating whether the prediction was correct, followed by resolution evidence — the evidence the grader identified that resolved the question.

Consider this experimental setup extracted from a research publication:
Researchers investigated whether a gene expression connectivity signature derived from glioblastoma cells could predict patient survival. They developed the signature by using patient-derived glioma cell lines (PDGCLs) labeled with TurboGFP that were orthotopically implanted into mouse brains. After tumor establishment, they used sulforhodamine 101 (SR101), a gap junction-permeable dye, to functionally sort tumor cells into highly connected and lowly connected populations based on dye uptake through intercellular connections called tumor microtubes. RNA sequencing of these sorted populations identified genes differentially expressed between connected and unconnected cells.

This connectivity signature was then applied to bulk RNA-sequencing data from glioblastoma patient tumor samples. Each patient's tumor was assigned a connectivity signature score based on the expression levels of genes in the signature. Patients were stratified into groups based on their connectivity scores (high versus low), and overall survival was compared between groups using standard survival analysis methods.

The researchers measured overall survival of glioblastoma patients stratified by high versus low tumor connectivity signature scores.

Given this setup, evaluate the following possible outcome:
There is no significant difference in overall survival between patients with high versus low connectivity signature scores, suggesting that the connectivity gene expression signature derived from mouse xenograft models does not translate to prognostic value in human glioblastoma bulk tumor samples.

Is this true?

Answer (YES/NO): NO